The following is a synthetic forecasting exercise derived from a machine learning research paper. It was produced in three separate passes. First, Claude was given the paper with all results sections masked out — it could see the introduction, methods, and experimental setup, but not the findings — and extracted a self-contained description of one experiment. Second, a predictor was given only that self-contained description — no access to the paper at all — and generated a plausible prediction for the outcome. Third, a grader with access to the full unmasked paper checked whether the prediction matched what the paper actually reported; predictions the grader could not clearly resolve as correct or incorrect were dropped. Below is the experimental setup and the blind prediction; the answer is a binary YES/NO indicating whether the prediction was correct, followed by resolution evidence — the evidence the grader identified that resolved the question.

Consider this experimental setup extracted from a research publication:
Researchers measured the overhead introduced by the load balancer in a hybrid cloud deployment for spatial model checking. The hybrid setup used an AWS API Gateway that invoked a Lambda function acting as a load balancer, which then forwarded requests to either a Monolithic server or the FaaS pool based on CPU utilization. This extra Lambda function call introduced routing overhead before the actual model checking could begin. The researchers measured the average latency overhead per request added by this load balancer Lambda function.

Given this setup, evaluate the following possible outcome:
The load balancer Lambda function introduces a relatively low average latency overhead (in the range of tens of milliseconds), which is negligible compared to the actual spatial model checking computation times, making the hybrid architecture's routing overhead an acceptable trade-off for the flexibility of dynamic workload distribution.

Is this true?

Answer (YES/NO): NO